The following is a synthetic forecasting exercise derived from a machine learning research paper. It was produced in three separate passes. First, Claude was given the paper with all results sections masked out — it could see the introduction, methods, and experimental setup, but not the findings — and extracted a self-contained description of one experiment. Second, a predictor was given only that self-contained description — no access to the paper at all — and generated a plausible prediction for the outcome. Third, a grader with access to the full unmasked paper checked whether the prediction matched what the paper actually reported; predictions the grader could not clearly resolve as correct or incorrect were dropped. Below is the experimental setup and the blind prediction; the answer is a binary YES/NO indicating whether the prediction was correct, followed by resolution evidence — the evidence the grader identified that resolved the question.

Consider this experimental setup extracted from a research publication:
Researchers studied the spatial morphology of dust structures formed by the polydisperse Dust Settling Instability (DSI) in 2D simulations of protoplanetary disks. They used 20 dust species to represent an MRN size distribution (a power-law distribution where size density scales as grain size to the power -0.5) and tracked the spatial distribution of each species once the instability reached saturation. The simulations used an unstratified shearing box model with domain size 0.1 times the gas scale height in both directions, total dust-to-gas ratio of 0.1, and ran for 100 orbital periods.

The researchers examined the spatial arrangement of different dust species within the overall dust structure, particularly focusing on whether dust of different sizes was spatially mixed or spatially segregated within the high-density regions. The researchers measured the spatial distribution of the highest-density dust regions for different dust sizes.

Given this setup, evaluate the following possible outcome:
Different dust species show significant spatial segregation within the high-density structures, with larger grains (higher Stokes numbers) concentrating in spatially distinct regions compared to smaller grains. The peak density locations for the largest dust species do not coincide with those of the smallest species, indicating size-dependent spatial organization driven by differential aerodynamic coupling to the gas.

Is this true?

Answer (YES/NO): YES